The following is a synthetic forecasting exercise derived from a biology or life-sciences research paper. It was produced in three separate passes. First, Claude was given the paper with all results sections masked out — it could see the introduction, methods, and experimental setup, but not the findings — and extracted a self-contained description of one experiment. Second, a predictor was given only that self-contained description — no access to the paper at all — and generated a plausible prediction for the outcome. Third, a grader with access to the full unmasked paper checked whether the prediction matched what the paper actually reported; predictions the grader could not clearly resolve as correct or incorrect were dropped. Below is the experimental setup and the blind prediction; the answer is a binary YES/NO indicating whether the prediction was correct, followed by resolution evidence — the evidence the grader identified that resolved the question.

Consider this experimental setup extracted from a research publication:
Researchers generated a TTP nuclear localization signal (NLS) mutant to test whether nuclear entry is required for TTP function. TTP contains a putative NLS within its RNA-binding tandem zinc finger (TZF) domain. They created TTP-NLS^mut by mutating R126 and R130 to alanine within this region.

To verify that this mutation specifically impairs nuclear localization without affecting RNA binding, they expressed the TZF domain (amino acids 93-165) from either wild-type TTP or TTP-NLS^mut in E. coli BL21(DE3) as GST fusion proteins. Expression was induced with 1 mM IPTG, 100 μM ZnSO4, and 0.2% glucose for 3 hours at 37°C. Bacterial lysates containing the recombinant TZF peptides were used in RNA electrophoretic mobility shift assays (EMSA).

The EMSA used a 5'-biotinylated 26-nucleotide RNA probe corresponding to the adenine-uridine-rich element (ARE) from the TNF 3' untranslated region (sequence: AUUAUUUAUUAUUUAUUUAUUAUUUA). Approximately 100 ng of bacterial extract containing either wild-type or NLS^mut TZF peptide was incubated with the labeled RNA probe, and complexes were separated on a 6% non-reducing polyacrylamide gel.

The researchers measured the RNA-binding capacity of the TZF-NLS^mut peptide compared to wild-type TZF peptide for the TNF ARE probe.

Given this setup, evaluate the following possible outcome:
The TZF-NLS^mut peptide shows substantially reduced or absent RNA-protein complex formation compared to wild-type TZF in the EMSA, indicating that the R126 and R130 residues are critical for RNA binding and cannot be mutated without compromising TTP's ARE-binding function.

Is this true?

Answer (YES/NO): NO